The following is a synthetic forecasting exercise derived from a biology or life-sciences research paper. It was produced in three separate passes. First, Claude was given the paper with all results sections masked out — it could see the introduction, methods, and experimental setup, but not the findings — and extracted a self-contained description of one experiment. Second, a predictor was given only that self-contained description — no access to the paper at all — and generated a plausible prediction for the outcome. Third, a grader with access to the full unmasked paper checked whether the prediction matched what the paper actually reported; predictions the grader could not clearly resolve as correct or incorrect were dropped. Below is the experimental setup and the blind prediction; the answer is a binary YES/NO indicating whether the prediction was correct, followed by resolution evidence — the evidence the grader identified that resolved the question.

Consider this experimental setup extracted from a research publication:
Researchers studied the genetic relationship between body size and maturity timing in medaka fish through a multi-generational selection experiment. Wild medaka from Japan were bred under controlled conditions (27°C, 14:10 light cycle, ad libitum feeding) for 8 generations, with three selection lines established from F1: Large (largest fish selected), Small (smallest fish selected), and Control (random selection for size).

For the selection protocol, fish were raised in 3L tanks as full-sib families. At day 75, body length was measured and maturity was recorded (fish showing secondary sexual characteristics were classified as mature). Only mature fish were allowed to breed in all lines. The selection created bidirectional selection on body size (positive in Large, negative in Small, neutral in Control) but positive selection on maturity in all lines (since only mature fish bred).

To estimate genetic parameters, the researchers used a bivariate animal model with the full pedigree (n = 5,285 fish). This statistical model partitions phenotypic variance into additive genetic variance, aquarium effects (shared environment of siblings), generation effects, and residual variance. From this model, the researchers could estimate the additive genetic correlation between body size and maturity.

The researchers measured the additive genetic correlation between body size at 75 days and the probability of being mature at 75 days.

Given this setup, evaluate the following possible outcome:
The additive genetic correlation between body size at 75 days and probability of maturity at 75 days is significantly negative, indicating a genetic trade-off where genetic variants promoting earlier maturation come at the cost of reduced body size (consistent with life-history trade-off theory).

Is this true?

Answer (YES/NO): NO